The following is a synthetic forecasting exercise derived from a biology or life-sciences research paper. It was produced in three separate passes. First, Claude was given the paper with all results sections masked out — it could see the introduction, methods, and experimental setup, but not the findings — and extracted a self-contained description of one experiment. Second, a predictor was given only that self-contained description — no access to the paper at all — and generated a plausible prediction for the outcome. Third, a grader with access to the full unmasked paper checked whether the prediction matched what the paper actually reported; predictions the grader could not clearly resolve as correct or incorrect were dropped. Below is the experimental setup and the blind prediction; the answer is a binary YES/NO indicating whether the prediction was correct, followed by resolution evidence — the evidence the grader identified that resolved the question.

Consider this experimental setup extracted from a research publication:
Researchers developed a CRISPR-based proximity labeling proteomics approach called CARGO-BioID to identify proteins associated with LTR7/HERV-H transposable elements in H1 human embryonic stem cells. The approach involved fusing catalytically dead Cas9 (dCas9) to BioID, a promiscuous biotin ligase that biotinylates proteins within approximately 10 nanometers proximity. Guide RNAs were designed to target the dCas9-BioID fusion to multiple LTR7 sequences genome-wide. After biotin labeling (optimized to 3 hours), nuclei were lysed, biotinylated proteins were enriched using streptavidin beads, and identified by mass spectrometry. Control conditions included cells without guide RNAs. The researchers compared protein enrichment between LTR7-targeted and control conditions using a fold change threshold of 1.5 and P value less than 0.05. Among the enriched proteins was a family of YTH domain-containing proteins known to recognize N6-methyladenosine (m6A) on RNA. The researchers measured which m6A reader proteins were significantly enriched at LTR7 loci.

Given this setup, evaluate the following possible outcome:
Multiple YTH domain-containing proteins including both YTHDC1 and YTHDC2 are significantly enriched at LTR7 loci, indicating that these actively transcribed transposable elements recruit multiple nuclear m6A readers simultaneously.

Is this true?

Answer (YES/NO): NO